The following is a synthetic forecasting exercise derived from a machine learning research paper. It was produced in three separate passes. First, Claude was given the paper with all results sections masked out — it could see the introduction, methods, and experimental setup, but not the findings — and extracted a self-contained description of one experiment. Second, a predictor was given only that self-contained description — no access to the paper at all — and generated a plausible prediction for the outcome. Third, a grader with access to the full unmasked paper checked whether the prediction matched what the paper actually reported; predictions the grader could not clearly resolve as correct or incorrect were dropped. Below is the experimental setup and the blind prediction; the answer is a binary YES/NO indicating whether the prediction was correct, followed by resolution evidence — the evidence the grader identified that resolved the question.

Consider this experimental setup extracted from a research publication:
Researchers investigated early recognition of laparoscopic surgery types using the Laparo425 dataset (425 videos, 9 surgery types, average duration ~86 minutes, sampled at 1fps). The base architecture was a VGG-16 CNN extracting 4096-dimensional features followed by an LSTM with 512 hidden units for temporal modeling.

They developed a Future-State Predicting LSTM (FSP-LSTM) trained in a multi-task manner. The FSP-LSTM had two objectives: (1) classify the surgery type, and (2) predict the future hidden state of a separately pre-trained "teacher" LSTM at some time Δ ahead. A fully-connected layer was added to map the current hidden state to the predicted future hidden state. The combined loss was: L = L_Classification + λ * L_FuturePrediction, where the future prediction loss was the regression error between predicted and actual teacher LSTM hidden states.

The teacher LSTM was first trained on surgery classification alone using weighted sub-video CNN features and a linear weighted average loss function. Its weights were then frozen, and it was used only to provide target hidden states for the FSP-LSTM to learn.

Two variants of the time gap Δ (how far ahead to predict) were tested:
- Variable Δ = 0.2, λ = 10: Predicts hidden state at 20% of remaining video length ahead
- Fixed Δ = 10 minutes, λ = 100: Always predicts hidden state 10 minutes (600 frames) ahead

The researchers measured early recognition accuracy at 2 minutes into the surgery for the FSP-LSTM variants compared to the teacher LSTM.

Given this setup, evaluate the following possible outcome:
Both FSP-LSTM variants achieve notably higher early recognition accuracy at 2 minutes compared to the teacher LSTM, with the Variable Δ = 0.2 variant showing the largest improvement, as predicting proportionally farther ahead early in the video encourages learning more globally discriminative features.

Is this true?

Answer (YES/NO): NO